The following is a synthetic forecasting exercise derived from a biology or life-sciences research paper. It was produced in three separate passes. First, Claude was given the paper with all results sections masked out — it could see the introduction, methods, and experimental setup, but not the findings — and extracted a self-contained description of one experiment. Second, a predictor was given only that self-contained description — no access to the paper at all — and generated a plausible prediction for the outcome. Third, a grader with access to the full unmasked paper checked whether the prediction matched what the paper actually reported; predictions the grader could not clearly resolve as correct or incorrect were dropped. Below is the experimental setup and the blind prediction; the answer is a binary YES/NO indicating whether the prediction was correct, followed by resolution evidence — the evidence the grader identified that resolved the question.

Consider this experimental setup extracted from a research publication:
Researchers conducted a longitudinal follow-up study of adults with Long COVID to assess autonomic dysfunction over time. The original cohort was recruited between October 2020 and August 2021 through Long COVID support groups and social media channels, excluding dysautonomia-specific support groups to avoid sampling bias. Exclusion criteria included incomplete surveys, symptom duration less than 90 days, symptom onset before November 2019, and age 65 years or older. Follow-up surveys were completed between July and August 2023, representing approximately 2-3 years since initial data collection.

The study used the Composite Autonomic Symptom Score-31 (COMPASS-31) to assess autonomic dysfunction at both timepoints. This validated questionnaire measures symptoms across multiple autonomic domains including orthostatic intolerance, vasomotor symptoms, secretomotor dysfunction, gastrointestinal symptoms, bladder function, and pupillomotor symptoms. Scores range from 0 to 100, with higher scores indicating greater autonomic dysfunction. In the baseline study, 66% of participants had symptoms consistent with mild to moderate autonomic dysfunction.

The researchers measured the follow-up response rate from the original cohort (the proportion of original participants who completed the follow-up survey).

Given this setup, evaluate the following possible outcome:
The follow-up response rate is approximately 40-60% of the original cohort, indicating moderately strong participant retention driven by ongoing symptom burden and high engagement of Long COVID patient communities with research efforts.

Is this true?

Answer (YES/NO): NO